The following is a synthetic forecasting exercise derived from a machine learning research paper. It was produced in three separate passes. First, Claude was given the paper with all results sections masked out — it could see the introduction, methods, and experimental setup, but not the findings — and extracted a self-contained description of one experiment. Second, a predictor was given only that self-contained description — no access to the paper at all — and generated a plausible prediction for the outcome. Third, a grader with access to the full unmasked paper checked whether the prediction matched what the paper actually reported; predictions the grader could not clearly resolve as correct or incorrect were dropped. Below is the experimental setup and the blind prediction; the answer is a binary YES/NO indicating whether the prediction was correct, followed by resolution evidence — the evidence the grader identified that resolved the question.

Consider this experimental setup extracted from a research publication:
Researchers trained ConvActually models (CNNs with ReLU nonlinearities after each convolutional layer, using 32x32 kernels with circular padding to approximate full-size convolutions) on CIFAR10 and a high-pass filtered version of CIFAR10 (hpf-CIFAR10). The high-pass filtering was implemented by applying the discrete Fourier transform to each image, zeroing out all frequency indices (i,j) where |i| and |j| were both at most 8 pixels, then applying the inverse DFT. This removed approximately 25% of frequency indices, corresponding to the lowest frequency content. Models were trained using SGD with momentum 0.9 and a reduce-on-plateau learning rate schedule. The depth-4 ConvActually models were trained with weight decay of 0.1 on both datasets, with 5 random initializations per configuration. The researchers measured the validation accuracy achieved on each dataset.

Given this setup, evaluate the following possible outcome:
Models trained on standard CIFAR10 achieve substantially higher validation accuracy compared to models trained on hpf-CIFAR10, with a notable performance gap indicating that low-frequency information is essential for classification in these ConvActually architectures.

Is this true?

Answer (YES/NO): YES